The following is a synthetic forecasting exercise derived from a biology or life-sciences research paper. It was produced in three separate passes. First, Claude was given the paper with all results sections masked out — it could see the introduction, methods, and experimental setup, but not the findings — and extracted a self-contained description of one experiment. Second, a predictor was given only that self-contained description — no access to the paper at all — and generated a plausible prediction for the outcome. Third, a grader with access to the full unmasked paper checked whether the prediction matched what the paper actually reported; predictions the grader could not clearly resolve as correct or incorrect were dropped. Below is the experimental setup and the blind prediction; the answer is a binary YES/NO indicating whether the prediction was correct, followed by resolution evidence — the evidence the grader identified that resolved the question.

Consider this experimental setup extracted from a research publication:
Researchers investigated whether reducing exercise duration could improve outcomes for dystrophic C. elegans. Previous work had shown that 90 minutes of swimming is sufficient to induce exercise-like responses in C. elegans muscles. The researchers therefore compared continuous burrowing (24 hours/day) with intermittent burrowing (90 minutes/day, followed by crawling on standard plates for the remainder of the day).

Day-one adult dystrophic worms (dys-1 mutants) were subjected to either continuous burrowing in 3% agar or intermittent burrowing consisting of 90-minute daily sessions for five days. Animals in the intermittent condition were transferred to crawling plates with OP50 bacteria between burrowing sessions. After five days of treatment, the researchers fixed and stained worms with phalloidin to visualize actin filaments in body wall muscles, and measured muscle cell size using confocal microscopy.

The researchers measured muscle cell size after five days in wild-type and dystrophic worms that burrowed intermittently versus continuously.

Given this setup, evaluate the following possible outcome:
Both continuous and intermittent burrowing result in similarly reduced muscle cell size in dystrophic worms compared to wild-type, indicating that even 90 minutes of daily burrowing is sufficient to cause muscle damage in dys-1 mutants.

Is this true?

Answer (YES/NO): NO